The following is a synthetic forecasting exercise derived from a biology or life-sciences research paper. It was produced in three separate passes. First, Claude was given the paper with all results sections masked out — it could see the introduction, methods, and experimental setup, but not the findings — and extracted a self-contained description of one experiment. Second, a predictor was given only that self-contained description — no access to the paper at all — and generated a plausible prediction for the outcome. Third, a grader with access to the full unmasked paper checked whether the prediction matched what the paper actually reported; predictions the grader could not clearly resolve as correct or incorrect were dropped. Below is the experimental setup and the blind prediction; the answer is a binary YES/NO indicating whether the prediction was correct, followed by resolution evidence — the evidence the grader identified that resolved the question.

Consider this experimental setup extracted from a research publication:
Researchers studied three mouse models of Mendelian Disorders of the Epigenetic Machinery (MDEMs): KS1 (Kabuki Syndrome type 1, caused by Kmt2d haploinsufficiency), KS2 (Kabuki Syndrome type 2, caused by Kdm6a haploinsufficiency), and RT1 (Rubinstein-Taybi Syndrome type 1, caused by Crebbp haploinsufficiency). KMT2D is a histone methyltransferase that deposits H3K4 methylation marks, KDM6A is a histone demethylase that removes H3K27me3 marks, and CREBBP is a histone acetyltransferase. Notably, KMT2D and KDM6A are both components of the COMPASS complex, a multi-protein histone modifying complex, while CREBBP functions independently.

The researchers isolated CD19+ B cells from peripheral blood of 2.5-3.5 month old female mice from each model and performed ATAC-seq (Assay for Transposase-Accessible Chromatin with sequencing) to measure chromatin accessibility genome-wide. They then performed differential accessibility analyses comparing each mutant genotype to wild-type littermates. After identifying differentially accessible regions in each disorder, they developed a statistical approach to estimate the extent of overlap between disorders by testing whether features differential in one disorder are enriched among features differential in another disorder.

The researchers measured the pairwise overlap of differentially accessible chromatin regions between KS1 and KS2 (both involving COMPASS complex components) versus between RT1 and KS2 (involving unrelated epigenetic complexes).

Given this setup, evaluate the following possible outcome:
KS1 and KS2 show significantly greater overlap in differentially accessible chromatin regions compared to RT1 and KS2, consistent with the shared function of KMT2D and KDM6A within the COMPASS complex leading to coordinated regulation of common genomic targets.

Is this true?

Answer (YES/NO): YES